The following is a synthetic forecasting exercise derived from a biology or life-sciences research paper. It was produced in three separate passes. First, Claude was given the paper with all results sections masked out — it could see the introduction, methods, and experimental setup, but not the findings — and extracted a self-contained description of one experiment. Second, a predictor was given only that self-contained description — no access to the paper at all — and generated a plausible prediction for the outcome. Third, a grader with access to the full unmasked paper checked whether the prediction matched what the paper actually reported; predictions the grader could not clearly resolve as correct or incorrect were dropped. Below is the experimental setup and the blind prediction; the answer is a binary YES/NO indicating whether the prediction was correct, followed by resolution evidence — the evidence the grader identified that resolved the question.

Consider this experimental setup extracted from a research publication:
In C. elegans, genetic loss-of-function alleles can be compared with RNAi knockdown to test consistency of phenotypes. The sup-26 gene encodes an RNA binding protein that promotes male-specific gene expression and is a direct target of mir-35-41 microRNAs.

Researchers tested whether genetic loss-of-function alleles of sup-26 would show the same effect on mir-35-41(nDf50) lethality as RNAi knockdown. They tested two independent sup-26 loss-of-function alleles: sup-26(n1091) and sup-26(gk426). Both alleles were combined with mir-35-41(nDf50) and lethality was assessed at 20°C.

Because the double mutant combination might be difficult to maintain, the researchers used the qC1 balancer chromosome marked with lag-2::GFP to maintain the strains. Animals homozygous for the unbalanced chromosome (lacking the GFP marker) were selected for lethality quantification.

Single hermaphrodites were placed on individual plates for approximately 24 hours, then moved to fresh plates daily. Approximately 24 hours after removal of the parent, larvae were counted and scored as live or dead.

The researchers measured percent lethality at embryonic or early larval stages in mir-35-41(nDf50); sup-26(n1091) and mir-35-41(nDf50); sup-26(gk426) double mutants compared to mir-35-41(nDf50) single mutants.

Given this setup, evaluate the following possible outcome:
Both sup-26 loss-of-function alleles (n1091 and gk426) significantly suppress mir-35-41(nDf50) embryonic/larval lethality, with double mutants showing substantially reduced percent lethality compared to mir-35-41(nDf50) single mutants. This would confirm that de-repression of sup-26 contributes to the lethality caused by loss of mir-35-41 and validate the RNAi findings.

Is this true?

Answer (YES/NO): NO